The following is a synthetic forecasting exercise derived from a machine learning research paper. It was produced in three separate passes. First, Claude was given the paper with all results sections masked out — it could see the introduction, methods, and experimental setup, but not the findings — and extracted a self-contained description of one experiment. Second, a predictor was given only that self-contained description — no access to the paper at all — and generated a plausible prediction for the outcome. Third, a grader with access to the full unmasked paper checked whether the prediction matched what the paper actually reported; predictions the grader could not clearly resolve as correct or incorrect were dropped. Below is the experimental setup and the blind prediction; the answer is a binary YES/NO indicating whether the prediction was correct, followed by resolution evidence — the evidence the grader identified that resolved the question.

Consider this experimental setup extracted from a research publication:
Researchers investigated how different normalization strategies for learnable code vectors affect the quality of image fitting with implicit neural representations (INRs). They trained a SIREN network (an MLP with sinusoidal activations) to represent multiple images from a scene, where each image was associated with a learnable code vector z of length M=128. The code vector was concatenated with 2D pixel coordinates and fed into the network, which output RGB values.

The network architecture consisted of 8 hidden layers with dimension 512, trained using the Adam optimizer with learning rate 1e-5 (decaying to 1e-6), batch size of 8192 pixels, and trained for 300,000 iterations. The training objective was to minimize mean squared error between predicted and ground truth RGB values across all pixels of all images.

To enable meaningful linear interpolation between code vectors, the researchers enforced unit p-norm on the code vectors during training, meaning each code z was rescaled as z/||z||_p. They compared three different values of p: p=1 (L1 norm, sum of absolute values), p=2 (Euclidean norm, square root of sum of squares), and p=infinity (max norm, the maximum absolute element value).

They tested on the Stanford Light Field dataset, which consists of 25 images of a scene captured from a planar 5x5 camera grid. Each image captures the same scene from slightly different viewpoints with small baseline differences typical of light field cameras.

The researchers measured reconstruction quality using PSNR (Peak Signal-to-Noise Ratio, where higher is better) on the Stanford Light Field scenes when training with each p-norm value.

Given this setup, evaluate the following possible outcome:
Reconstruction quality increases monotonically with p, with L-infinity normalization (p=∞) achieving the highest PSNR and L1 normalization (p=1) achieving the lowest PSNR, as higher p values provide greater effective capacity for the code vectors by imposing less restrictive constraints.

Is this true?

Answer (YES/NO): NO